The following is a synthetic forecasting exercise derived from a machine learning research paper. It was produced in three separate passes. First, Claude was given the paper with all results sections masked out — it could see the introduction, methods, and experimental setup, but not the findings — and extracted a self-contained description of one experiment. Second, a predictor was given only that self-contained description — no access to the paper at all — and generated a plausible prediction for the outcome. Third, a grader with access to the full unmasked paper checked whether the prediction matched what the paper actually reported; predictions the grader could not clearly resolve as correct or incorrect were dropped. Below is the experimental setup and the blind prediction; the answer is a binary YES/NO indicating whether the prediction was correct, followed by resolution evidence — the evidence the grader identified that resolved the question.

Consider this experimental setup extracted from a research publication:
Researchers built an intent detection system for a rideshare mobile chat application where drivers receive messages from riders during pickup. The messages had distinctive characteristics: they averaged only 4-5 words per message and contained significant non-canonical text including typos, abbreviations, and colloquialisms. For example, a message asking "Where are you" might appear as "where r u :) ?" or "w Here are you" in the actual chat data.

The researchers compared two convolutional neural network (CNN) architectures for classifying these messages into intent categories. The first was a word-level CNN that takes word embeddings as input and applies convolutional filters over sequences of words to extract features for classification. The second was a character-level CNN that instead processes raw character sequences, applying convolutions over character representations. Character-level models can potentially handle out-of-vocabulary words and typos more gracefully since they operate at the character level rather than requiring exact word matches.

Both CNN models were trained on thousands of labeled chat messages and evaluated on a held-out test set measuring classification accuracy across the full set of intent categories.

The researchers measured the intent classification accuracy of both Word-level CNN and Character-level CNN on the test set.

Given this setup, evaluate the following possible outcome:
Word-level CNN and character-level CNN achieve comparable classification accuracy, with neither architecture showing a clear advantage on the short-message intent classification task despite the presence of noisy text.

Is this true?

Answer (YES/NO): NO